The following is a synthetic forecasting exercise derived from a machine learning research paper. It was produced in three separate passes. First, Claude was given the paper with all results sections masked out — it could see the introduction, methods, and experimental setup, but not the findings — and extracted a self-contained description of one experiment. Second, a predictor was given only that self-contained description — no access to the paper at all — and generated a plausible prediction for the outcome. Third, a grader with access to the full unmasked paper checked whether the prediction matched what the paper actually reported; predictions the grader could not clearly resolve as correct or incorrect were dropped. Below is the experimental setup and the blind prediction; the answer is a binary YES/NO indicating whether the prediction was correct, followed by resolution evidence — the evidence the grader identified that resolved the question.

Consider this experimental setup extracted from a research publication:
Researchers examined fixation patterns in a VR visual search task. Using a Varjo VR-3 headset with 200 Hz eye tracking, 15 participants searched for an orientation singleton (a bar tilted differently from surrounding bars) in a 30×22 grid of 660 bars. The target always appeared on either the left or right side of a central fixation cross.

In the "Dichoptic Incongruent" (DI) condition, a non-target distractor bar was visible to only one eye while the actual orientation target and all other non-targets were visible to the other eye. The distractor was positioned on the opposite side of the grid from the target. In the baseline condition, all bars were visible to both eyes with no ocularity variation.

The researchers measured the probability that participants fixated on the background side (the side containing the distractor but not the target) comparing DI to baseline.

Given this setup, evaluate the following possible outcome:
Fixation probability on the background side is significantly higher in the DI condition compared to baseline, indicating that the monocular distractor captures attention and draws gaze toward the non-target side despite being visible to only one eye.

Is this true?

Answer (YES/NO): YES